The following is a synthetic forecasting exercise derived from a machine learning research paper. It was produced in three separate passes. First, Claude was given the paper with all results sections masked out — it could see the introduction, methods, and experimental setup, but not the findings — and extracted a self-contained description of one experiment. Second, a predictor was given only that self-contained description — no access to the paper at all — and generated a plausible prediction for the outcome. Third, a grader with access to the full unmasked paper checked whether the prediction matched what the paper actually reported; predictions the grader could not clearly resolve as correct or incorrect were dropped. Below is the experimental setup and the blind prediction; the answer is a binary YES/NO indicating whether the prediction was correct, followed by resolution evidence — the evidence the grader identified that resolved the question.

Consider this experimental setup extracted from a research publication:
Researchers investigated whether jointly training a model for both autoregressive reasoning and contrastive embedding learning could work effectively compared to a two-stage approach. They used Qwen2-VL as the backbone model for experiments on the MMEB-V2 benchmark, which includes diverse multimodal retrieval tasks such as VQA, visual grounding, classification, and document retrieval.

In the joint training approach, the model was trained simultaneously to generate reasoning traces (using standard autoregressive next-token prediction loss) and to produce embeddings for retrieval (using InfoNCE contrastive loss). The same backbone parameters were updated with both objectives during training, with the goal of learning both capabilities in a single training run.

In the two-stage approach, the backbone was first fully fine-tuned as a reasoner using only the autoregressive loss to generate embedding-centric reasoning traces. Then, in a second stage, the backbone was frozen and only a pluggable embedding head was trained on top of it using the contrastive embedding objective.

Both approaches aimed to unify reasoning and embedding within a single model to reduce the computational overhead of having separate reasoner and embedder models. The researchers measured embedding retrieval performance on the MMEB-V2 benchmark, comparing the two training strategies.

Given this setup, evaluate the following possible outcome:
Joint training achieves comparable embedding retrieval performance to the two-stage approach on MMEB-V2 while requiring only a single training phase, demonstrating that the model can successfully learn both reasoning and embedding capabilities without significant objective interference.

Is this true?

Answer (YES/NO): NO